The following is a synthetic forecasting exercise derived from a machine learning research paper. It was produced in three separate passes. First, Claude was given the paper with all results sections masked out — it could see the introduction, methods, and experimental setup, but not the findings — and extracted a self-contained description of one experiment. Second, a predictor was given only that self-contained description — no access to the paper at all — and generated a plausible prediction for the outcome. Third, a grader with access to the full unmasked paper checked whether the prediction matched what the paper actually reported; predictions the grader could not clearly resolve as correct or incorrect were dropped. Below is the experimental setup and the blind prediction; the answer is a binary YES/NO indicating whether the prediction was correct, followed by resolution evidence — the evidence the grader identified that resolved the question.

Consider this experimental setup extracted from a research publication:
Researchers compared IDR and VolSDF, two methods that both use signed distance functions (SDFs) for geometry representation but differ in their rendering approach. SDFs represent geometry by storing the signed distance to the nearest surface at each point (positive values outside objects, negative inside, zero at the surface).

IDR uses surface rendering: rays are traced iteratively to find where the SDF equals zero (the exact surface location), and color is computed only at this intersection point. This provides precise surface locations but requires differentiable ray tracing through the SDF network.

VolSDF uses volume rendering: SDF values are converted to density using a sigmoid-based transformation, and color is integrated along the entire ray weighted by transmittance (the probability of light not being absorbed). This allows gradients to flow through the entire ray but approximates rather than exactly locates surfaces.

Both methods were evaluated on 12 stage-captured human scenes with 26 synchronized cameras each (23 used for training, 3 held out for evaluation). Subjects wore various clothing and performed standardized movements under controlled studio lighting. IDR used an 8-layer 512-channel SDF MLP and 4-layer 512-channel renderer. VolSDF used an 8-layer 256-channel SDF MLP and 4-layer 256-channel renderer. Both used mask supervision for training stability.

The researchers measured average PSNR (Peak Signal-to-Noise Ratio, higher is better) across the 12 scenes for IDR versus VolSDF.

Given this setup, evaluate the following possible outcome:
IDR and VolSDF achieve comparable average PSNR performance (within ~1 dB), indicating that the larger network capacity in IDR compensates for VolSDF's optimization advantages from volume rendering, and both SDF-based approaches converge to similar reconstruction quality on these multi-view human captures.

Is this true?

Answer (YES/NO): YES